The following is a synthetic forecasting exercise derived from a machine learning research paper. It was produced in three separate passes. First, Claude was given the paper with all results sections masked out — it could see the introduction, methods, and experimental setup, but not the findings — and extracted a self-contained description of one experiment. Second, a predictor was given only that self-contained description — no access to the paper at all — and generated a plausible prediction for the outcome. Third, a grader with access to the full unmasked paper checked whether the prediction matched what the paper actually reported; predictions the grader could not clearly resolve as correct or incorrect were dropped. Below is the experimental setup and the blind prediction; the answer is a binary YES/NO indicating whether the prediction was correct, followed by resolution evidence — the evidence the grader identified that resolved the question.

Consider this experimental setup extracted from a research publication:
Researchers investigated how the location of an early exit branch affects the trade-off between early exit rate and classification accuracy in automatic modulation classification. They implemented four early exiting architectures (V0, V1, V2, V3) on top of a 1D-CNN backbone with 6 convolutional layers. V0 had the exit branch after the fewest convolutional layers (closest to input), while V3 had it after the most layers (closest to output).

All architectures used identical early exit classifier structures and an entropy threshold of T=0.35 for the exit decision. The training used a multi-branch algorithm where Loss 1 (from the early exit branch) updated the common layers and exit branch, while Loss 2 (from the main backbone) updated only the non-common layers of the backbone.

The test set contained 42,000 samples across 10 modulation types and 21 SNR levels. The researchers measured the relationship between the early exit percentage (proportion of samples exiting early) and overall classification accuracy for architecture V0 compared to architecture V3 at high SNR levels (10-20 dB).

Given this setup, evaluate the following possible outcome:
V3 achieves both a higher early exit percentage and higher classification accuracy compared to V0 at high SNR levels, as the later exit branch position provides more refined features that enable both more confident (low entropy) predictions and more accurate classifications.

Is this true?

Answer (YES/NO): NO